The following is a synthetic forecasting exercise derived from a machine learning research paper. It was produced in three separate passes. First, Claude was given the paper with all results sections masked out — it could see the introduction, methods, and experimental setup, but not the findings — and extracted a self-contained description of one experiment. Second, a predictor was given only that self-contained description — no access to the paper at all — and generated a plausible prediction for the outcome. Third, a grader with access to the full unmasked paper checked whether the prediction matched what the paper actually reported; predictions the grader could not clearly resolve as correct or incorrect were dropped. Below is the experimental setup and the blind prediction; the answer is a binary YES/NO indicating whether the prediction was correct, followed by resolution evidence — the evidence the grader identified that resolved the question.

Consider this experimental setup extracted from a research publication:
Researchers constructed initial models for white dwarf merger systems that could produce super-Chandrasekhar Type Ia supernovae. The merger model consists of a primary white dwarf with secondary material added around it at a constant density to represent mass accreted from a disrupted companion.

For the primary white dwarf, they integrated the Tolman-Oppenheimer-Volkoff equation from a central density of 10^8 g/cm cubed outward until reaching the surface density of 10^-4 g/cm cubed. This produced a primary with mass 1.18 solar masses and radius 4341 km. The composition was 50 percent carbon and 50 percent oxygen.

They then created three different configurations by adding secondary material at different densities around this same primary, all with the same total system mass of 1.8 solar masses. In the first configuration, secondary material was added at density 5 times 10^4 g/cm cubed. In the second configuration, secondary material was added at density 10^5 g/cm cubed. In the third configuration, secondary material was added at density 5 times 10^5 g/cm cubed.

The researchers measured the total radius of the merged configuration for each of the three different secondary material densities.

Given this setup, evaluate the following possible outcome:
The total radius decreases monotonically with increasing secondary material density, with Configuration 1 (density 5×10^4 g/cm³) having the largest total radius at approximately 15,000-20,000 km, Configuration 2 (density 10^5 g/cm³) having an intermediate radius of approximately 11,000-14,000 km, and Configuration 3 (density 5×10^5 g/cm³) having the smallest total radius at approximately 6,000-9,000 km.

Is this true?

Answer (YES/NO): NO